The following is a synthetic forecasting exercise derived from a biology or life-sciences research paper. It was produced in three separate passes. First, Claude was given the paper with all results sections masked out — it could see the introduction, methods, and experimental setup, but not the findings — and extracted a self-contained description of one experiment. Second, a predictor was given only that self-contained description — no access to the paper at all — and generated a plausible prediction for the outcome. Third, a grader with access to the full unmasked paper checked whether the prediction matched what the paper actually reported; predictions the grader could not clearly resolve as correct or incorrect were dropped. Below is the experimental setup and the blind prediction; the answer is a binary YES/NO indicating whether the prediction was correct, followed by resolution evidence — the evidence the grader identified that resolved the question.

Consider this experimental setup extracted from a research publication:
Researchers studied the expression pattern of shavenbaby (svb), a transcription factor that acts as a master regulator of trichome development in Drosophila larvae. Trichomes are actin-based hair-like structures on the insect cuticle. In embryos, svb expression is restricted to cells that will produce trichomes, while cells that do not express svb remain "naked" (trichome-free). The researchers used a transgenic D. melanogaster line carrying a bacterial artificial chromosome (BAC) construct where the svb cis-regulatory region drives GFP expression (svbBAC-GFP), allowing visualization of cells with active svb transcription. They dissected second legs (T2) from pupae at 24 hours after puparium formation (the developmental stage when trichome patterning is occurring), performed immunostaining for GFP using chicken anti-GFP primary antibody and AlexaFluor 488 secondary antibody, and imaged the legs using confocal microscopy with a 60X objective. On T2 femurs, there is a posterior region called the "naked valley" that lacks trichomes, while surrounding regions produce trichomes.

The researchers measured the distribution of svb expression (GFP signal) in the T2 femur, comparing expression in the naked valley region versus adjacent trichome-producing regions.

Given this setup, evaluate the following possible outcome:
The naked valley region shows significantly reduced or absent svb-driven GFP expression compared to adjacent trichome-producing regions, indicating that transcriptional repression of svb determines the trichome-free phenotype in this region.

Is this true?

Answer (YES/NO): NO